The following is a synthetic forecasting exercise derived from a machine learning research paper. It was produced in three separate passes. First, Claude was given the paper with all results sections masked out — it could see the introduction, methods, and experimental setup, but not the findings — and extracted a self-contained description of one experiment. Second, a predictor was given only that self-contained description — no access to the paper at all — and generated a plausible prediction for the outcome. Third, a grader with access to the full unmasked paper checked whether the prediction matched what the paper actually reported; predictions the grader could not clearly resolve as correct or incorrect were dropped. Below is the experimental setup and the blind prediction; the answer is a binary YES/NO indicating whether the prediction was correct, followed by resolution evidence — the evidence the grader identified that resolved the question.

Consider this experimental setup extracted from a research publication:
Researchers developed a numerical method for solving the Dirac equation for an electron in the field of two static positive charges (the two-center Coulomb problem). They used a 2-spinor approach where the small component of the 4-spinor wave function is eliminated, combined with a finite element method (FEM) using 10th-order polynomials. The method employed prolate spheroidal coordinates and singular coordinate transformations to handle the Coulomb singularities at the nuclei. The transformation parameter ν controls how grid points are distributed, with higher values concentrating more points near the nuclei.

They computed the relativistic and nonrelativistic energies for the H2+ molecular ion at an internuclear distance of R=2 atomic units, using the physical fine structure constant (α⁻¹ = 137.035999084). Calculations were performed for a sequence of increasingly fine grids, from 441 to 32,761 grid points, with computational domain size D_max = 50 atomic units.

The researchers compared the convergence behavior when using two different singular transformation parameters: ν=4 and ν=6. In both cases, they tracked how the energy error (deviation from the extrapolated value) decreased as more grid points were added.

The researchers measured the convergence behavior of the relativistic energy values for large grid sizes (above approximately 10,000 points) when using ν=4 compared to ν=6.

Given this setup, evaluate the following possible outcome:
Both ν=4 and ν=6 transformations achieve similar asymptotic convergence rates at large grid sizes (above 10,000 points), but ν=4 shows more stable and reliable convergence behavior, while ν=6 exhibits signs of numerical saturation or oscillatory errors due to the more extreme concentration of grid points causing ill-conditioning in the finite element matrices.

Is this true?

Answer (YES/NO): NO